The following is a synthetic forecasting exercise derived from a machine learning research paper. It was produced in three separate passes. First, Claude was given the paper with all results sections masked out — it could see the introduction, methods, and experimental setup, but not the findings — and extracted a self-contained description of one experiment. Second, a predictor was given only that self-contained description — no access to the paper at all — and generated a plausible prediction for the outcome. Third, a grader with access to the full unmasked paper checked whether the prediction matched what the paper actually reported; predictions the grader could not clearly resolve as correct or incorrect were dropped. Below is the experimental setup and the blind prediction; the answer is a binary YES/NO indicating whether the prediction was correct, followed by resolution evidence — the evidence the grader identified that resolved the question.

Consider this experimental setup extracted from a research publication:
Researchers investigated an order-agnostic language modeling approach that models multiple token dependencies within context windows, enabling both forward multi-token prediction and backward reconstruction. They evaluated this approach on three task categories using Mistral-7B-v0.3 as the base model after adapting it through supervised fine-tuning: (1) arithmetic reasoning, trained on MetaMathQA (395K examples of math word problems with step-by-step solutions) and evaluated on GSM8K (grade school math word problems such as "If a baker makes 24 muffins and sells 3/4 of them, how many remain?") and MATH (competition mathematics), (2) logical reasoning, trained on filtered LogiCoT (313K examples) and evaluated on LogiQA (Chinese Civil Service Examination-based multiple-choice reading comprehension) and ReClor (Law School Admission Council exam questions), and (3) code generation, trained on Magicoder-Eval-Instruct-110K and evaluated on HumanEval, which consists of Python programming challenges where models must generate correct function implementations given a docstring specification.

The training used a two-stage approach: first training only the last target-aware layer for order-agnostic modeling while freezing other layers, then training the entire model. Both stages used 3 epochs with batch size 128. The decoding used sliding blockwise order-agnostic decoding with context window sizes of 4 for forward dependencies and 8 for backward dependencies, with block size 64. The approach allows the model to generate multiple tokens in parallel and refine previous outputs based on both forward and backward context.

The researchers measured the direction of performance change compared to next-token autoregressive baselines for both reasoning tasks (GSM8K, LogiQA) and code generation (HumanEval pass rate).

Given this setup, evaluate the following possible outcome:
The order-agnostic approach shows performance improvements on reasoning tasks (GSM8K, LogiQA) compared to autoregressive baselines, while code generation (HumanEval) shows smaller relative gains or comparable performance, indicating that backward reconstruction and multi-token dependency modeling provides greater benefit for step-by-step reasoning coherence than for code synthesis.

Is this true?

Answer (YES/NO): NO